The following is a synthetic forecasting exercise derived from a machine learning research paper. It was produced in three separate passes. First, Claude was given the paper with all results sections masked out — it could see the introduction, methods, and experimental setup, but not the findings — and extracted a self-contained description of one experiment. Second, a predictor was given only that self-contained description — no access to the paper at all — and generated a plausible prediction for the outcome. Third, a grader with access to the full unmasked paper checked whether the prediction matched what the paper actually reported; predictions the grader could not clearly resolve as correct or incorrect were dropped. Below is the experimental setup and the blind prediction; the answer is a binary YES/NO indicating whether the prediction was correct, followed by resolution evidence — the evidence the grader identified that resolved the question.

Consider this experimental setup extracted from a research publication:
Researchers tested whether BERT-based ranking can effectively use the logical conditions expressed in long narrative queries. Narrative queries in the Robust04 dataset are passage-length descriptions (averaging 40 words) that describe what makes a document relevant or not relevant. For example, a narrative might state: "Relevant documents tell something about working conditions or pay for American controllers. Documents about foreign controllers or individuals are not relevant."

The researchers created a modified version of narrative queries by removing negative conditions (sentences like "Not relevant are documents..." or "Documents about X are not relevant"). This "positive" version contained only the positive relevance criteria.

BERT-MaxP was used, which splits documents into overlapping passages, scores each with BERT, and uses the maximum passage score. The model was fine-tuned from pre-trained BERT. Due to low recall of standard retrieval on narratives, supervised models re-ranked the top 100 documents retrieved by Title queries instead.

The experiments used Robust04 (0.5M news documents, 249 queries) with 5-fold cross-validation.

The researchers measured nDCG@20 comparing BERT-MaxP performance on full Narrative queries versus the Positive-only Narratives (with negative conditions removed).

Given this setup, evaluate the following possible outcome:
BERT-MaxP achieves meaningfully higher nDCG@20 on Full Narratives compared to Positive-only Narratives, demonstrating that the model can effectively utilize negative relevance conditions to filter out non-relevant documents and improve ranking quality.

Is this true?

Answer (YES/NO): NO